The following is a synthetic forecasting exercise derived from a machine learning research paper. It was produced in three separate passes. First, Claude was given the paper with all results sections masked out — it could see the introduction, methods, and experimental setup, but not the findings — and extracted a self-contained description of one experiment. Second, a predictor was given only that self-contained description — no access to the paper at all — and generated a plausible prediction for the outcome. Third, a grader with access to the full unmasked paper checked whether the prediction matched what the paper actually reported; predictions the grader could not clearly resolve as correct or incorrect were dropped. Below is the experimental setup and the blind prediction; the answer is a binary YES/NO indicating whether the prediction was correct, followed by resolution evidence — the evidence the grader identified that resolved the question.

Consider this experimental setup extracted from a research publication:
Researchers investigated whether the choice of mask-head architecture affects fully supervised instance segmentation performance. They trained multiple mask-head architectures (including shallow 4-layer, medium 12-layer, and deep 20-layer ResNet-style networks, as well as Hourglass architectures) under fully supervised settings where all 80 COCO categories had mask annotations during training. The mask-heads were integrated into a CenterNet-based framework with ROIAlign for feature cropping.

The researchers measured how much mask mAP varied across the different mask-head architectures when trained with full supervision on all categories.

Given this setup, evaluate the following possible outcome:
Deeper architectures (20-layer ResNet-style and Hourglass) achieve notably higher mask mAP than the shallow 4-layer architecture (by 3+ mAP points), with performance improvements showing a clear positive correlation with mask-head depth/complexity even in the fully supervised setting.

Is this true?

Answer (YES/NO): NO